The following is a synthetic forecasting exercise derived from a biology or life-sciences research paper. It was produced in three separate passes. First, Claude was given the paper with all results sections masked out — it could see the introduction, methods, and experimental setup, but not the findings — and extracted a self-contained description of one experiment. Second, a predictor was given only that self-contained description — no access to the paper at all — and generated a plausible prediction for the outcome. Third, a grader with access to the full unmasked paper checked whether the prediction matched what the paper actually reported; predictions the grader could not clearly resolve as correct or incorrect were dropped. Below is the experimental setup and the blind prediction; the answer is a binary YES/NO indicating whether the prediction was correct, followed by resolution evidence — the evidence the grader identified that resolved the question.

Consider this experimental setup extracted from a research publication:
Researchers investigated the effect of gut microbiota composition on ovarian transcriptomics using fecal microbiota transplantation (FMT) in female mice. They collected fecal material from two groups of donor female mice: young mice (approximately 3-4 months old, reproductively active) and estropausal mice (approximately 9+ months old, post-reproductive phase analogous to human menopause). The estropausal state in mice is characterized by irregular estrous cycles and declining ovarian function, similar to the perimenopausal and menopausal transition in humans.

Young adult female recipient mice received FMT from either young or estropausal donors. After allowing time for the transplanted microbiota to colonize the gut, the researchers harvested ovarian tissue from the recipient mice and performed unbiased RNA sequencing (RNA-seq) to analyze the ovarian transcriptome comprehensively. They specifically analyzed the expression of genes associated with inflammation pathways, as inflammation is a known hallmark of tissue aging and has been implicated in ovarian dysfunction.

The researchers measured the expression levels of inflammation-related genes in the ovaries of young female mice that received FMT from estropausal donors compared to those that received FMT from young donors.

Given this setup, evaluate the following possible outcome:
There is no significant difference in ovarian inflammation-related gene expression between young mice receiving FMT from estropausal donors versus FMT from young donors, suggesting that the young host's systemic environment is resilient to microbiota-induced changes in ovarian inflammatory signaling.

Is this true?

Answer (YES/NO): NO